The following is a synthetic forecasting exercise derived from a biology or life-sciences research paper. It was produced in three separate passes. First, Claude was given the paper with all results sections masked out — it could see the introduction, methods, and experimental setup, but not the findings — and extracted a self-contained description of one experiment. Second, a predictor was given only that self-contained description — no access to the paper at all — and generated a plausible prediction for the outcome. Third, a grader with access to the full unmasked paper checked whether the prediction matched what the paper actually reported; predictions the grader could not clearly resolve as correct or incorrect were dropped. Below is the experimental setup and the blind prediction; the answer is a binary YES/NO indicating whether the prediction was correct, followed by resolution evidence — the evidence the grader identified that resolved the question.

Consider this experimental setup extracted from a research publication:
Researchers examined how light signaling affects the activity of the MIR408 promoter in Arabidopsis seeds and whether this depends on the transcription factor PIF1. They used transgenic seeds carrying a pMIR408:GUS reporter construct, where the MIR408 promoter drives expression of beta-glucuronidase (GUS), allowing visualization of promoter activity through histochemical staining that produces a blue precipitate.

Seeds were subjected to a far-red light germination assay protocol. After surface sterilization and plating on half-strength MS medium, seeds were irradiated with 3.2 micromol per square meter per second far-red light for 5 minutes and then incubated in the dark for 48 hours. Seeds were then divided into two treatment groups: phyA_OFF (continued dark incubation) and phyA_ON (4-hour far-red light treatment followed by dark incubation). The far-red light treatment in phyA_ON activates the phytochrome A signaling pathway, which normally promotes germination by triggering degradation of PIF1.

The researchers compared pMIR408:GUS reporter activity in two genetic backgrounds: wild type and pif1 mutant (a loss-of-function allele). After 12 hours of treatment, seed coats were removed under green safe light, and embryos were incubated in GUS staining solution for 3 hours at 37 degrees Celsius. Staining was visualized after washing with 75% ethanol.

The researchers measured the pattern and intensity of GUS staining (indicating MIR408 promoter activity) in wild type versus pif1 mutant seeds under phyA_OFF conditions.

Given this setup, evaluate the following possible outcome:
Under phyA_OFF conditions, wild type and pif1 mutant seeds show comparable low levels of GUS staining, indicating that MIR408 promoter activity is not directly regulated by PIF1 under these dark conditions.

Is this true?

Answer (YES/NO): NO